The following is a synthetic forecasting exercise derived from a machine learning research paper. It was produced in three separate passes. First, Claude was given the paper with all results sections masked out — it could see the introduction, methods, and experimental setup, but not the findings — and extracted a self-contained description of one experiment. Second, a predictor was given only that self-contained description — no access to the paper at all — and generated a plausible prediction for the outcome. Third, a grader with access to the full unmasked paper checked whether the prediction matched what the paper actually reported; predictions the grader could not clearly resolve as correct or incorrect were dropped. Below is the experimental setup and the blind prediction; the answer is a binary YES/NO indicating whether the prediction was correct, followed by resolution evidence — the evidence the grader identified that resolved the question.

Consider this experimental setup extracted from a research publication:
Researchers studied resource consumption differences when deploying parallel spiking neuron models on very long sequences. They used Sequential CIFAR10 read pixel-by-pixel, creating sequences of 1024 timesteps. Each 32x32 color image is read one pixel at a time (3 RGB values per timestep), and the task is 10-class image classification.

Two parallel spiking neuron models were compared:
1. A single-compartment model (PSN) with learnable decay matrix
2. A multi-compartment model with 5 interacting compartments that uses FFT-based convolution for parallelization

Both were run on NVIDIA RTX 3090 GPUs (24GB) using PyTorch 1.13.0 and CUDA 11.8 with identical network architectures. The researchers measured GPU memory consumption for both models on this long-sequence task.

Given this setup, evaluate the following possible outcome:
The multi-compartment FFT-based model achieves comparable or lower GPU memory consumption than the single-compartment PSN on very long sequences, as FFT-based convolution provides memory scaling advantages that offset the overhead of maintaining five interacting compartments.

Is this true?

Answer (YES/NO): YES